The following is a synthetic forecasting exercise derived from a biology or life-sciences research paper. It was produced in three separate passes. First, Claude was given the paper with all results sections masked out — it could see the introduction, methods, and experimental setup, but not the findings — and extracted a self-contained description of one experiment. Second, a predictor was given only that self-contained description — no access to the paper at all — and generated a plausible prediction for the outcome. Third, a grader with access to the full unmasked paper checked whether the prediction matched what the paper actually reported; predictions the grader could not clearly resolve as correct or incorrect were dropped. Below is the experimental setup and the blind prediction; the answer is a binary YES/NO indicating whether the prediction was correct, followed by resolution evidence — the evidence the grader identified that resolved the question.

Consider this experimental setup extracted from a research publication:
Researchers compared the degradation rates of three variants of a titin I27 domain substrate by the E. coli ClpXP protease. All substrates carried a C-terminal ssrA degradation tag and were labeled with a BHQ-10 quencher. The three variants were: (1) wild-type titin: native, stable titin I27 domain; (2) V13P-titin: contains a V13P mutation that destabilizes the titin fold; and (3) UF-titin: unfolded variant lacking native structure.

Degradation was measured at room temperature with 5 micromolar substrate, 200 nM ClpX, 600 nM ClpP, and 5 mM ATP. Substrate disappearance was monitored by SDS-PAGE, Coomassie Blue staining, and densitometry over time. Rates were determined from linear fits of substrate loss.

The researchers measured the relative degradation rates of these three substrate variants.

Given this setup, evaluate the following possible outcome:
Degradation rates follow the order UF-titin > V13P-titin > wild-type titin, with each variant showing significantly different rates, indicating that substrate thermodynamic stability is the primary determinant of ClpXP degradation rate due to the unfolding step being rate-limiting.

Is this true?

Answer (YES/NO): YES